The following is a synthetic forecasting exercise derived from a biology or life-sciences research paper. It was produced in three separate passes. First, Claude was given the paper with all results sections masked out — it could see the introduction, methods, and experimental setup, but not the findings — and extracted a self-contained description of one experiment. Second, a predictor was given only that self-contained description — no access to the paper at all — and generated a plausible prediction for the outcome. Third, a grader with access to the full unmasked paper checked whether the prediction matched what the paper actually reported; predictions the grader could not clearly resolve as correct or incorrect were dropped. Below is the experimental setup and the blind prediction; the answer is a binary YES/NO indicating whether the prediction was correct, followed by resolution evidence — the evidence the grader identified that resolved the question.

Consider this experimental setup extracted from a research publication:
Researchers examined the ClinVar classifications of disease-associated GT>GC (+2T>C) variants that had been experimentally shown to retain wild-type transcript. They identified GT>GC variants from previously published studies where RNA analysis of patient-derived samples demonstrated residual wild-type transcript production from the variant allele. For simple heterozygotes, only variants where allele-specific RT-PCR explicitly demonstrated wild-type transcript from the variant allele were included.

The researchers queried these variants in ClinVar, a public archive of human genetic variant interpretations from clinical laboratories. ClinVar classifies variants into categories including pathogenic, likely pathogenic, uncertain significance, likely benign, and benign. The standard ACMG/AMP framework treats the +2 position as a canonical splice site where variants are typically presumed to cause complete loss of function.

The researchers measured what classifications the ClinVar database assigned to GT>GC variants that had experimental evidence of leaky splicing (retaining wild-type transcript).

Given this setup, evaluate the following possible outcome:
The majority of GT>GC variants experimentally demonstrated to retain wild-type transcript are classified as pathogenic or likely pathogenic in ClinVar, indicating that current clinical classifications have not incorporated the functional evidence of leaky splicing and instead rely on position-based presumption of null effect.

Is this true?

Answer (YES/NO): YES